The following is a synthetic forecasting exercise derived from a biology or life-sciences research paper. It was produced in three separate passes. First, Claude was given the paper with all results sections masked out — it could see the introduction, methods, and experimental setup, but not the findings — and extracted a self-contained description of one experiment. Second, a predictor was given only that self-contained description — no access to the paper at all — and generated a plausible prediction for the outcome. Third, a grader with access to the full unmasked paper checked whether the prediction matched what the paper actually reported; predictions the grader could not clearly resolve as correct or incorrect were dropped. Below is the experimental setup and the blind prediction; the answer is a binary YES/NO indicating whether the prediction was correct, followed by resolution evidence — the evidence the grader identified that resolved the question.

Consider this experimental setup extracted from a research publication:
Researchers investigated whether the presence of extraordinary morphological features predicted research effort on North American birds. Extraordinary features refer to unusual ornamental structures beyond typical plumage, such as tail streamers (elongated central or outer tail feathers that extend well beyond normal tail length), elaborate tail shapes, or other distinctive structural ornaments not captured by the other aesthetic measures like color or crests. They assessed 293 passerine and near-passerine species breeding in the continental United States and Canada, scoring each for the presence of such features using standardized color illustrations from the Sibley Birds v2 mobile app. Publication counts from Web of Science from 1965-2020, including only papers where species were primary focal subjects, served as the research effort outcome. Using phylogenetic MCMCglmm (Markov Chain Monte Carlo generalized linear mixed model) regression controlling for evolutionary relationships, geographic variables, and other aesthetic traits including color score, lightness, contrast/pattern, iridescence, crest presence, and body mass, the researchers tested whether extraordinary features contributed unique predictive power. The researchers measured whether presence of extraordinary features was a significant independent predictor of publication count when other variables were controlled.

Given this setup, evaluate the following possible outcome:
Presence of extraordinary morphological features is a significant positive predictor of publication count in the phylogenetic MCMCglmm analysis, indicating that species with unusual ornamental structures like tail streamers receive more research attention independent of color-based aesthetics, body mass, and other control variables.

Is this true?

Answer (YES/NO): NO